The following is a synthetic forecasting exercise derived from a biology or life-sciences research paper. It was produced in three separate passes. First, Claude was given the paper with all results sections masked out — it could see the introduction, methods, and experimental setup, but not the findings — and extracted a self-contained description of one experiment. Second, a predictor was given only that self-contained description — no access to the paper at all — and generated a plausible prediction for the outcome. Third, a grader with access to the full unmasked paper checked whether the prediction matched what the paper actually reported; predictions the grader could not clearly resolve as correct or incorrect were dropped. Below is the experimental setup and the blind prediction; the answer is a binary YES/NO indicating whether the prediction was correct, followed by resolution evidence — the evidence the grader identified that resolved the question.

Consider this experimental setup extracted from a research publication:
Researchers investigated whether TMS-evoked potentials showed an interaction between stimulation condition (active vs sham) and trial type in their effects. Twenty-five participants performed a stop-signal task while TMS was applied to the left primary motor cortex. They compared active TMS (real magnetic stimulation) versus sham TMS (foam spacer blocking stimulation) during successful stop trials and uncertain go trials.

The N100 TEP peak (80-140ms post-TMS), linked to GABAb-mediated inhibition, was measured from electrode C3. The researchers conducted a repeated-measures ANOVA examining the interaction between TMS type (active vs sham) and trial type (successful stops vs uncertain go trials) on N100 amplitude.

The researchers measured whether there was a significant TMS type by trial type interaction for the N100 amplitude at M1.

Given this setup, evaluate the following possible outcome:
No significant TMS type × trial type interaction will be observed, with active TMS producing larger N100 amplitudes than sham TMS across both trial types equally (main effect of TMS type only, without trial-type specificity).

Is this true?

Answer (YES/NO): NO